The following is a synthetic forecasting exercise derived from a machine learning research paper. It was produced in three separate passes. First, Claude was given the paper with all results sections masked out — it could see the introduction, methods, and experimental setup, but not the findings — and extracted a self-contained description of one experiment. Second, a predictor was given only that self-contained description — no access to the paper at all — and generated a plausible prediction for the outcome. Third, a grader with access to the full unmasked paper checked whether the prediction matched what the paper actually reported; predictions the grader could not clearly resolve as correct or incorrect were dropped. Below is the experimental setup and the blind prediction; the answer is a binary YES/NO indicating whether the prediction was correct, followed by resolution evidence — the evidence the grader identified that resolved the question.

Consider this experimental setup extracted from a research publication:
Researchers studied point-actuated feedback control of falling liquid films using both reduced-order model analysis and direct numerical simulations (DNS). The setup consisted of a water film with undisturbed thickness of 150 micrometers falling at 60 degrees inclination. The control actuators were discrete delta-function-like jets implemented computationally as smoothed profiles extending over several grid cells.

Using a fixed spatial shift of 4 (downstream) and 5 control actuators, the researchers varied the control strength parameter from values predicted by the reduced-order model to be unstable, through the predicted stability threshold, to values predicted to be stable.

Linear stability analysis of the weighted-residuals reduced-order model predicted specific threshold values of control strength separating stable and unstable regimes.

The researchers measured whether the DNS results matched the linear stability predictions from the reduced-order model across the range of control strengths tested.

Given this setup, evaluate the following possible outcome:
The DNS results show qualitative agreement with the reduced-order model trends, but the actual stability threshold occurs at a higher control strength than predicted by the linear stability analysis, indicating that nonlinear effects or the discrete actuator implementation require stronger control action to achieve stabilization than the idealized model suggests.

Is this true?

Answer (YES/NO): NO